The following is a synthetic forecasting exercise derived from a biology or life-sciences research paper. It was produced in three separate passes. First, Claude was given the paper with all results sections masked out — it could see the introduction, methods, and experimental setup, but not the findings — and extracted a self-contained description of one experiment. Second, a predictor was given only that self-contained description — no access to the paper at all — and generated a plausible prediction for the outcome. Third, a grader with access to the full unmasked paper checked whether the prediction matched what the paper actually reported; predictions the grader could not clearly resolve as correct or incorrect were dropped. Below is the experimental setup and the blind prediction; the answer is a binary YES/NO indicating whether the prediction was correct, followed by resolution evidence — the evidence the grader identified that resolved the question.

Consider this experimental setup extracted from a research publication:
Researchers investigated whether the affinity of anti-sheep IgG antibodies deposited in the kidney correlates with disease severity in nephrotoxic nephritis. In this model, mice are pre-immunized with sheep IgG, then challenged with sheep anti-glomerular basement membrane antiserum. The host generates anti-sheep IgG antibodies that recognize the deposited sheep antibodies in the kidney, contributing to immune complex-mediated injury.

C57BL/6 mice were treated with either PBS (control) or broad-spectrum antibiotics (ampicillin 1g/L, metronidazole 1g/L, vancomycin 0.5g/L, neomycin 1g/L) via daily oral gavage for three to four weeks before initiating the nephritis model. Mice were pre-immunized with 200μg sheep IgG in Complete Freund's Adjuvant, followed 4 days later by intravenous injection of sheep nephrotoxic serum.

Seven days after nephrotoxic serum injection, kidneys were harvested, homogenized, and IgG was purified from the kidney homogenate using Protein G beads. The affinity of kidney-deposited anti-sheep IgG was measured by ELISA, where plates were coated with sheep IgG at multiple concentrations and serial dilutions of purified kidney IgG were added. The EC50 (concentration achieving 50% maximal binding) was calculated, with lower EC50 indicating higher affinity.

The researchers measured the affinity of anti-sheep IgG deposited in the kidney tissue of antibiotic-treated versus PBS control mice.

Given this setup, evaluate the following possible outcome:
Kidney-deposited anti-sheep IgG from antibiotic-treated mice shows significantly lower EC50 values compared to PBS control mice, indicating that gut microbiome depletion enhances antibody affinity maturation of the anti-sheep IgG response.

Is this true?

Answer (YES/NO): YES